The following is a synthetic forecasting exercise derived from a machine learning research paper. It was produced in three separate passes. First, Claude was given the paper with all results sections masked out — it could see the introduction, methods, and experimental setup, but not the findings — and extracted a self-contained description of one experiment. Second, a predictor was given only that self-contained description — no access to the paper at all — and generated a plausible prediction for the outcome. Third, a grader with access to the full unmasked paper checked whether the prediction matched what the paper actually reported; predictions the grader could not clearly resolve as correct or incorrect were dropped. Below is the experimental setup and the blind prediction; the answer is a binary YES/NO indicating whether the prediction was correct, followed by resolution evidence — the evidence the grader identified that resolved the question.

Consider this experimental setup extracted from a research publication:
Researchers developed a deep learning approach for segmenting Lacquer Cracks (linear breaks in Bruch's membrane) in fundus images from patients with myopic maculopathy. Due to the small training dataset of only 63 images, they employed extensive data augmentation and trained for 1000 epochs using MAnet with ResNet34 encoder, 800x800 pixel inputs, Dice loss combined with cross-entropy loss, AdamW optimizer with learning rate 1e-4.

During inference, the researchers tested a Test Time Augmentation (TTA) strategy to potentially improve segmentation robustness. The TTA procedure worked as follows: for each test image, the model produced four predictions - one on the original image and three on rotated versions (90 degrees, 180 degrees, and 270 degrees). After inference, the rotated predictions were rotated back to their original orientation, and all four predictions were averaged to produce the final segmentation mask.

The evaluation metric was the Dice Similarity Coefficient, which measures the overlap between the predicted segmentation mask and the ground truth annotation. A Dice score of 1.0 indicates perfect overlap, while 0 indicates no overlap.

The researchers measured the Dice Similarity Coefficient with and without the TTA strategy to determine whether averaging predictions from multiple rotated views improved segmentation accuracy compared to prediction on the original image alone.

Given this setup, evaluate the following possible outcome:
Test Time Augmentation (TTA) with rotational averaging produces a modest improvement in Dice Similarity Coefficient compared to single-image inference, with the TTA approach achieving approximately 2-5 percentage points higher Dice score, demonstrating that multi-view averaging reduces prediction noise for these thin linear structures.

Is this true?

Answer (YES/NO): NO